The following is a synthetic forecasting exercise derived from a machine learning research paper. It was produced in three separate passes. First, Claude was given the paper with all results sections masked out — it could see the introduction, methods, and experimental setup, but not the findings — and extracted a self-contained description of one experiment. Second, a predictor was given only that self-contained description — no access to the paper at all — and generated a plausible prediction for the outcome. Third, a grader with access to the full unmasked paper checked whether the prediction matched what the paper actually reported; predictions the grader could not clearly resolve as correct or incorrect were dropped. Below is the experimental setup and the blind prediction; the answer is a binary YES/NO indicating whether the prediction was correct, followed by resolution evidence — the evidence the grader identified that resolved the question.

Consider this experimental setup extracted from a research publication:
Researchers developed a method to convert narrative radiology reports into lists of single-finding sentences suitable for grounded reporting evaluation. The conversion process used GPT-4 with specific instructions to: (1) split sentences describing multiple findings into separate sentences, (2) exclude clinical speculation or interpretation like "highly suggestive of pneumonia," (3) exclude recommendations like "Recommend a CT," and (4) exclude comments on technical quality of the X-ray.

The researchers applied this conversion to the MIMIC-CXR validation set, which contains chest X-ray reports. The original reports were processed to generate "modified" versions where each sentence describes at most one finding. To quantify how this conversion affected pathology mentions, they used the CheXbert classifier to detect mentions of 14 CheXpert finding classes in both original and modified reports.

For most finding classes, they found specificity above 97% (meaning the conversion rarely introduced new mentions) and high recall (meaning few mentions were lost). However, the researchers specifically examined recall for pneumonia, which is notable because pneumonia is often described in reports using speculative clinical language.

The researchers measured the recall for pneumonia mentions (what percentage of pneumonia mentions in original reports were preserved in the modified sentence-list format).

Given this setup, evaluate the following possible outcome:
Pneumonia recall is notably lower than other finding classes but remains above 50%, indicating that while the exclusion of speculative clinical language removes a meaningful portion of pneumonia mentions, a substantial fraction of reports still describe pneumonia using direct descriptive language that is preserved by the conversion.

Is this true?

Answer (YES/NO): NO